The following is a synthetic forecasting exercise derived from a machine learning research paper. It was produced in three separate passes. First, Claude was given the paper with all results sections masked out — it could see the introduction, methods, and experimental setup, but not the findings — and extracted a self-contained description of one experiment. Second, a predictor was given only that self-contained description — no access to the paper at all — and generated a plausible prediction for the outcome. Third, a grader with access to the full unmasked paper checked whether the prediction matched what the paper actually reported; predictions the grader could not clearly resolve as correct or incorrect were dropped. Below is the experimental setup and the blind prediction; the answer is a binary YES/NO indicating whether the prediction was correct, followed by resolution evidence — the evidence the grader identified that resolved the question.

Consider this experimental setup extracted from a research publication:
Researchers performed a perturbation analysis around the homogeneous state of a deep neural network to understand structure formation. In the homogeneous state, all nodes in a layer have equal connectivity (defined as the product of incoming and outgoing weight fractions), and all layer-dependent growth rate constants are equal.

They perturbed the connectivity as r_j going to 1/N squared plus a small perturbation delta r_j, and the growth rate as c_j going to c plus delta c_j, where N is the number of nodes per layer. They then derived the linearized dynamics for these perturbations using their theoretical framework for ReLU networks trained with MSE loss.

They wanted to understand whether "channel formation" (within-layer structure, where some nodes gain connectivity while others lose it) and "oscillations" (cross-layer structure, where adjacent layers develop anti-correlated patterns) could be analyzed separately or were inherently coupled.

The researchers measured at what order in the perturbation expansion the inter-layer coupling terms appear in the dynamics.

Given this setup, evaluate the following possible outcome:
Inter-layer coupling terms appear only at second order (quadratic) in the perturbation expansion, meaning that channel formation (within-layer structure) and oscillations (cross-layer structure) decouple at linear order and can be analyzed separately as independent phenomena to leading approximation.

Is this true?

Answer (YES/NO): YES